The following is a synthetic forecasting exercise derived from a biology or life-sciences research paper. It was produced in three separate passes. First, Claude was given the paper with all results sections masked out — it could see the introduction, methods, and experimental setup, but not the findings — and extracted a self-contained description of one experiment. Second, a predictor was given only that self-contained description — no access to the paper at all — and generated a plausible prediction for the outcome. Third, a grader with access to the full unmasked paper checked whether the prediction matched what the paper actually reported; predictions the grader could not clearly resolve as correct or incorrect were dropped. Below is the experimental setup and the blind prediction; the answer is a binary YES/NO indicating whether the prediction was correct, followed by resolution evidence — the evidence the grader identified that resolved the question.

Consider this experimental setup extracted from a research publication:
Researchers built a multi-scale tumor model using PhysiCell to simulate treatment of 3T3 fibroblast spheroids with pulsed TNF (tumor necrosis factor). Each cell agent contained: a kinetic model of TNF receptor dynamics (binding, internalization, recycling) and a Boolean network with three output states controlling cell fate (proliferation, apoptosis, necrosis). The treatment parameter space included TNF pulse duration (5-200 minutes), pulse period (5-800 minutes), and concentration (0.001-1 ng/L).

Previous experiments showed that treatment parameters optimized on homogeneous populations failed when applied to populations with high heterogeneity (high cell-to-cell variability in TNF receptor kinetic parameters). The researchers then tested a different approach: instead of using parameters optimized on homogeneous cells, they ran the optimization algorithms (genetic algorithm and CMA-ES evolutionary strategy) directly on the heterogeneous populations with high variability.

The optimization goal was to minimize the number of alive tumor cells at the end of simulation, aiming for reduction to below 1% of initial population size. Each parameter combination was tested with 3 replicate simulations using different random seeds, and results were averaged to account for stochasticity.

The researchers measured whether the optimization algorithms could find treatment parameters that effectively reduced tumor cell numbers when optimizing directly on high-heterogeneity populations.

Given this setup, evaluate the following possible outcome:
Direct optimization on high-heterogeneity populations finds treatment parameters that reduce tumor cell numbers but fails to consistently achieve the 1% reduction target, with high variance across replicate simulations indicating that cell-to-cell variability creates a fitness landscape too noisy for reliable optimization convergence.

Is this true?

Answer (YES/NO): NO